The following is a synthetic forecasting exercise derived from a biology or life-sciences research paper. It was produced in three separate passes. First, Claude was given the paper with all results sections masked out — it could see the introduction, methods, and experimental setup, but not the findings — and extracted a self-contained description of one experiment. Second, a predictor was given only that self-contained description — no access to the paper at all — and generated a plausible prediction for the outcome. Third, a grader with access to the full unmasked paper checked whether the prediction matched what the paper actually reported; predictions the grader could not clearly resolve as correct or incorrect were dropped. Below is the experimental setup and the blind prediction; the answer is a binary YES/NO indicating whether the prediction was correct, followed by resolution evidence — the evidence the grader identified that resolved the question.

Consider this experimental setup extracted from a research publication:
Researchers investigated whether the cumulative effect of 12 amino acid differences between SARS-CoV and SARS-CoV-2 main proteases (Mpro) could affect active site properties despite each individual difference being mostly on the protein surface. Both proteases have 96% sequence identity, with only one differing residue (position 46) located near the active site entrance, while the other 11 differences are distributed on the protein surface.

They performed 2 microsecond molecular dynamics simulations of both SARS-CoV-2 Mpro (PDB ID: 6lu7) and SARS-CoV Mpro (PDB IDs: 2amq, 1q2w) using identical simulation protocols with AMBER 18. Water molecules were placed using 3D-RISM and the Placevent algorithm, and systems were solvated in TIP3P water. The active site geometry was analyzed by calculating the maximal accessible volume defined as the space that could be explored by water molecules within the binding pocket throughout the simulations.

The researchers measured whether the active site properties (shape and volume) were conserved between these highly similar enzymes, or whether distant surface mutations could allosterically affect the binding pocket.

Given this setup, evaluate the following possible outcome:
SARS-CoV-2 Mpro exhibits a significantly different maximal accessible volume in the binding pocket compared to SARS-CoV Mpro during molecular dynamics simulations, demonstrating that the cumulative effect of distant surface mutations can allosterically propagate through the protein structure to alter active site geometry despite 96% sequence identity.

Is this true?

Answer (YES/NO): YES